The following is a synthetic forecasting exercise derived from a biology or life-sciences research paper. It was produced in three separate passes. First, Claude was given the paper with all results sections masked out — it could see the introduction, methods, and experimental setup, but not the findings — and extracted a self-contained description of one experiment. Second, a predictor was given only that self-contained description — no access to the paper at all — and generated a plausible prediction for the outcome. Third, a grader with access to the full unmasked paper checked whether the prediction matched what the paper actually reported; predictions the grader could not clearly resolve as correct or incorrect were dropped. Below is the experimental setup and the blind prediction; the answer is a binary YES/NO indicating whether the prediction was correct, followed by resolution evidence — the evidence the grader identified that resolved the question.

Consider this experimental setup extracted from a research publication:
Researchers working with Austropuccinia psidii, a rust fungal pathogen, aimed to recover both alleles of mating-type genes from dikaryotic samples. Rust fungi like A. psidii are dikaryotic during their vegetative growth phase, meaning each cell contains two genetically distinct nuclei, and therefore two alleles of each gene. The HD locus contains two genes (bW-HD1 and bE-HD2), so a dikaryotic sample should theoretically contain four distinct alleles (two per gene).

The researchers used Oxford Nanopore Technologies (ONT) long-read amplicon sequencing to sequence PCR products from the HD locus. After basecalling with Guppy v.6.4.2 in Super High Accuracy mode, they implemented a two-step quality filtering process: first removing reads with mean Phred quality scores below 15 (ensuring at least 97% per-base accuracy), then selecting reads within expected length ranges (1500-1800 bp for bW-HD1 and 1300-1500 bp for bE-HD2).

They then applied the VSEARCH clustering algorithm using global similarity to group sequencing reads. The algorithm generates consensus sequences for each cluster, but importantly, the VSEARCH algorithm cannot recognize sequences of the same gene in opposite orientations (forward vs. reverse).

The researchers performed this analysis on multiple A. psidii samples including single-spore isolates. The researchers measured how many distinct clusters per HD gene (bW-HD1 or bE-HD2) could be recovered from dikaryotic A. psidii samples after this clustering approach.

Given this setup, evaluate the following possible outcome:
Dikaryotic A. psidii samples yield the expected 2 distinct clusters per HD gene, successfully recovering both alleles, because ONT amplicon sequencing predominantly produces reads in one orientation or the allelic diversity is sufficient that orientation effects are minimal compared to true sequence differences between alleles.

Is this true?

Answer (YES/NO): NO